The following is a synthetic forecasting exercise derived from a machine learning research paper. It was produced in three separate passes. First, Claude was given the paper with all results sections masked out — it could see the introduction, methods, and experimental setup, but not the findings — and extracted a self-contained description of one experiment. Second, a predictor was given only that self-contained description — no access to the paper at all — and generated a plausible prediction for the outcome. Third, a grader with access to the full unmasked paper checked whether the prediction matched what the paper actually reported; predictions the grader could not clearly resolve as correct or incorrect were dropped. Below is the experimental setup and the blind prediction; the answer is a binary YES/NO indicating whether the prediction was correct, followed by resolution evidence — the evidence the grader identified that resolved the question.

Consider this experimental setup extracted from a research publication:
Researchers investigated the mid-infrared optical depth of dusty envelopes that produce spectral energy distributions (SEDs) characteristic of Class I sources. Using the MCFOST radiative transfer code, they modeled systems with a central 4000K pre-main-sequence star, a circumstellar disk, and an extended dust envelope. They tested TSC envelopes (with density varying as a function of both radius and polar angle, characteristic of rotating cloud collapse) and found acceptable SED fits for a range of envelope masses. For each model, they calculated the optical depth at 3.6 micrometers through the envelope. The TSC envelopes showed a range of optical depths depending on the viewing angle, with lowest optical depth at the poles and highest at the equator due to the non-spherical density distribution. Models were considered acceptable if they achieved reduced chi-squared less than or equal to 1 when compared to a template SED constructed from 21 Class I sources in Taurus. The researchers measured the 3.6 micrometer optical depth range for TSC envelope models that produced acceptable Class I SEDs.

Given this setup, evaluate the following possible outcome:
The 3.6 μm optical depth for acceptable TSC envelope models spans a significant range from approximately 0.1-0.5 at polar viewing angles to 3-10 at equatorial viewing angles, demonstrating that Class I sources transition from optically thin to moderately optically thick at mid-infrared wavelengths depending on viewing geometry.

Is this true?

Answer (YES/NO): NO